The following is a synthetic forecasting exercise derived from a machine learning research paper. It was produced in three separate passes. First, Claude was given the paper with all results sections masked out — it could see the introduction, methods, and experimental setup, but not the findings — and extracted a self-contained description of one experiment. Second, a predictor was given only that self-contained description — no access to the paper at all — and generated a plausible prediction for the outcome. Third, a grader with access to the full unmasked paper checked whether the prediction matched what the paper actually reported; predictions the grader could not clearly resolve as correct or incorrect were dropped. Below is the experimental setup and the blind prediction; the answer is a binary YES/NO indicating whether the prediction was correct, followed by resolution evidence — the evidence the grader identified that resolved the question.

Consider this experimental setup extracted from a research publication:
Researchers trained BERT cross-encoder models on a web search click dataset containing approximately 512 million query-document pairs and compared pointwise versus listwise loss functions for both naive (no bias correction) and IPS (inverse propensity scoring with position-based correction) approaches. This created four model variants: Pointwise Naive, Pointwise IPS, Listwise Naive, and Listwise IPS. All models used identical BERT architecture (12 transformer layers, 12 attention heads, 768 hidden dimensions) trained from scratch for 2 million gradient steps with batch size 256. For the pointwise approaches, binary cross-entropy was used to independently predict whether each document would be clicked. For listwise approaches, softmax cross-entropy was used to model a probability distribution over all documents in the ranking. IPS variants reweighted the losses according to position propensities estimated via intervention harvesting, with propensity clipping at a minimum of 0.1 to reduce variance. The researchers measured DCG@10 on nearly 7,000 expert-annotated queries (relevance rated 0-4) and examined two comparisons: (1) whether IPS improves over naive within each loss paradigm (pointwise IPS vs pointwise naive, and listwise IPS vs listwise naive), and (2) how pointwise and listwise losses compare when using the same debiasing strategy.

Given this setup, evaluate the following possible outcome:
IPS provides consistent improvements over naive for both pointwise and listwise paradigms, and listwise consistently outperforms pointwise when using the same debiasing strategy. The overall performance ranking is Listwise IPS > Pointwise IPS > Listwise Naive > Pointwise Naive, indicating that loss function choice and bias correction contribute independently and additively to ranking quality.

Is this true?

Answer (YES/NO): NO